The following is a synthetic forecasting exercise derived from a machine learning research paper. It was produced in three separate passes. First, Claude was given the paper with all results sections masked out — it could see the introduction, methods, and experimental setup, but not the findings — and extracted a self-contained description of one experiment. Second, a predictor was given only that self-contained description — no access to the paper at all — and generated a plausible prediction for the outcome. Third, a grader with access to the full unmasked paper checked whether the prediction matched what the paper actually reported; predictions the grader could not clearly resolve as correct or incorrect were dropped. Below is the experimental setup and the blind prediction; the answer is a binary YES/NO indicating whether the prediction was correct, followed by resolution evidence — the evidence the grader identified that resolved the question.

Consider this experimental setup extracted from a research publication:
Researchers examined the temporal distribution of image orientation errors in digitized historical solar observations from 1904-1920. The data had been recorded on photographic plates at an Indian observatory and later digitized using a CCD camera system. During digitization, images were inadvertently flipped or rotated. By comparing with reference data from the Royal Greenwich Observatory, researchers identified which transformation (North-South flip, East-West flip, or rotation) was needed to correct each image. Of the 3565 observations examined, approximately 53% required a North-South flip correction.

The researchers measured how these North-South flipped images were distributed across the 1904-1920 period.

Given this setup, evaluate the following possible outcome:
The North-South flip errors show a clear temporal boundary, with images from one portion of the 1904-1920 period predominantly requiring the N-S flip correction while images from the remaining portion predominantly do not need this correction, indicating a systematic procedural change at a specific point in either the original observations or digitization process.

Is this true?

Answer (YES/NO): YES